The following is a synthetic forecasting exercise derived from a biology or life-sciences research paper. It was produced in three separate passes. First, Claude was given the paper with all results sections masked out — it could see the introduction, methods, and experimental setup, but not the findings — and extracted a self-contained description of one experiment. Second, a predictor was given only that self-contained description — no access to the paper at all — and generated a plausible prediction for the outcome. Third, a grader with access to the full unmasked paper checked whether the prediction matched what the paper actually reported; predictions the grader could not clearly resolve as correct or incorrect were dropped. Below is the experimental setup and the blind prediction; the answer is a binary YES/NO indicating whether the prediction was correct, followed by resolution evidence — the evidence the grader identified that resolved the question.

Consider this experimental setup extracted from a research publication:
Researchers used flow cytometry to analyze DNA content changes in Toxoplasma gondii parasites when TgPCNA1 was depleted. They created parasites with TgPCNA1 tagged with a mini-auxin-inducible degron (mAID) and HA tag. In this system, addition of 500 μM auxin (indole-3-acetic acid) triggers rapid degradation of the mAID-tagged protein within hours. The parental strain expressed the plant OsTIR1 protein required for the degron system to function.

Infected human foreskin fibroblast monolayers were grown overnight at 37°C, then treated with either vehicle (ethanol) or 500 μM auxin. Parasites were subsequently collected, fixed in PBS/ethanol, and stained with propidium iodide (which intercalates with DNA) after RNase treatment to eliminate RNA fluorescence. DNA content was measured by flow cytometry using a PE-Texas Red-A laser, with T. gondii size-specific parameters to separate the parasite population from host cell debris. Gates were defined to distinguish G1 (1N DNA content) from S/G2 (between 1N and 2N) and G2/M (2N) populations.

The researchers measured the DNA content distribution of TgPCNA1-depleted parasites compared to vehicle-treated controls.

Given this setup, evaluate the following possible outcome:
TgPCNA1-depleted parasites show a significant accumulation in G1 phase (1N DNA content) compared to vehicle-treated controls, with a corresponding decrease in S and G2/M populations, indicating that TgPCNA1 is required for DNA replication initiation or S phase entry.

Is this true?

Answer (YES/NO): NO